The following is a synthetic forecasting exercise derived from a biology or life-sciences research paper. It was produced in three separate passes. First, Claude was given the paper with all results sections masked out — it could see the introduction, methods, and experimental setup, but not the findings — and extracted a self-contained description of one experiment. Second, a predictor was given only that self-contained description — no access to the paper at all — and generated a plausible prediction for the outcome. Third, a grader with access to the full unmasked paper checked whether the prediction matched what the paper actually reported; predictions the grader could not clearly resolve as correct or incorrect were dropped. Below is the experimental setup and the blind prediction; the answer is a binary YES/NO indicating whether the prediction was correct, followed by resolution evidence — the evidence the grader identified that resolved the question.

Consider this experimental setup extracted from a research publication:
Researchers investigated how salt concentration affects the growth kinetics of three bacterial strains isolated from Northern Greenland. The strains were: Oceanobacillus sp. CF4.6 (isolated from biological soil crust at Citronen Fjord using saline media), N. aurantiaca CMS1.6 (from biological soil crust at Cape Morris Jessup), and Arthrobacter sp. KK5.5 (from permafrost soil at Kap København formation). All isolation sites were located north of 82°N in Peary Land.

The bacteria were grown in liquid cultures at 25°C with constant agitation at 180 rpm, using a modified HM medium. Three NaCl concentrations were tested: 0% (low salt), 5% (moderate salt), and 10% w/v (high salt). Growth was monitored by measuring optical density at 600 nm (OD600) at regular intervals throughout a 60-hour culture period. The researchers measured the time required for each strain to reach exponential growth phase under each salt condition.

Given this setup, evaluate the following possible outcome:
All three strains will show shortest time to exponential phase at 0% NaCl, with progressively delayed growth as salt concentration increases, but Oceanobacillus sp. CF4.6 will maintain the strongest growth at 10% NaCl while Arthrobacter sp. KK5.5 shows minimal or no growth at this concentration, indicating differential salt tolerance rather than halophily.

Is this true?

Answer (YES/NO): NO